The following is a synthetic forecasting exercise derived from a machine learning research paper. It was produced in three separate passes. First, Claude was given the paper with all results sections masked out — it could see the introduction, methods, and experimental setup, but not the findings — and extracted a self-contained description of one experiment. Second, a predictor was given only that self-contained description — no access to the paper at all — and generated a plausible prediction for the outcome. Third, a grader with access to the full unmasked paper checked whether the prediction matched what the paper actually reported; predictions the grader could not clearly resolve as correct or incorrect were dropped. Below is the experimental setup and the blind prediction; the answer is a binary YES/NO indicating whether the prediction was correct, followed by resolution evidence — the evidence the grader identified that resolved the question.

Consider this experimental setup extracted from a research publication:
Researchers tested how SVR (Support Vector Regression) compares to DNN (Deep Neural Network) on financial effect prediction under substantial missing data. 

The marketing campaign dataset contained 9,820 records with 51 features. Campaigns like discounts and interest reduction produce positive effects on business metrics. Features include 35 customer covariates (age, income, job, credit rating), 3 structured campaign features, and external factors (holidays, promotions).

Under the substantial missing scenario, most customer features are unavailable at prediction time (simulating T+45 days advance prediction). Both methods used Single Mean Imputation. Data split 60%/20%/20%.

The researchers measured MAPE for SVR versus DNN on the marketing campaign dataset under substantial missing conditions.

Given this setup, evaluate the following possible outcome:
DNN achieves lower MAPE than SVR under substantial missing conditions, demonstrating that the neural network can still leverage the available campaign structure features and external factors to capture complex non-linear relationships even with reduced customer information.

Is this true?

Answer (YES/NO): YES